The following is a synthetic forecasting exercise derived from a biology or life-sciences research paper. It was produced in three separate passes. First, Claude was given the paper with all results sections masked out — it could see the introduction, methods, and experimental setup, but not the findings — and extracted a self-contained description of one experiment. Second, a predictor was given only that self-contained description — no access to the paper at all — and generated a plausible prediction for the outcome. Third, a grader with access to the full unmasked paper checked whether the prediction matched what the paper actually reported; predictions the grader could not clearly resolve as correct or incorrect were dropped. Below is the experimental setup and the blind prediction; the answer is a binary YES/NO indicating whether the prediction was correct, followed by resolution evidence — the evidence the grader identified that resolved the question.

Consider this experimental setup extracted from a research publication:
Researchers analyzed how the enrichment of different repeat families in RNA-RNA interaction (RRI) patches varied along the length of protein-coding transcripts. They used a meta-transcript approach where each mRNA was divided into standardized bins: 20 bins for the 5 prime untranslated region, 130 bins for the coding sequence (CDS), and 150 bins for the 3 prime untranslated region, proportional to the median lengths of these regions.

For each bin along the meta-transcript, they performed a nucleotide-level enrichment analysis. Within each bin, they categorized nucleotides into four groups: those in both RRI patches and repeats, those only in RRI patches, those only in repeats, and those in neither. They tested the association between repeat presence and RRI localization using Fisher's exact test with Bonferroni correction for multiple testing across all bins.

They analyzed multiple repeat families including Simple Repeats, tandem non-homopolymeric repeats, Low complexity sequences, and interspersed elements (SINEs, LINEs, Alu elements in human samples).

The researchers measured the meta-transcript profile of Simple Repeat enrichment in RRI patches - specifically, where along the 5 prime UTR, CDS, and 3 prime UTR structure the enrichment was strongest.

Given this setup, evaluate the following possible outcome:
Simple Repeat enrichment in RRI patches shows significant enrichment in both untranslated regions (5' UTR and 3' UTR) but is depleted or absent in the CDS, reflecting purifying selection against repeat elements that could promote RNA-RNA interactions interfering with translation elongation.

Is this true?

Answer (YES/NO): NO